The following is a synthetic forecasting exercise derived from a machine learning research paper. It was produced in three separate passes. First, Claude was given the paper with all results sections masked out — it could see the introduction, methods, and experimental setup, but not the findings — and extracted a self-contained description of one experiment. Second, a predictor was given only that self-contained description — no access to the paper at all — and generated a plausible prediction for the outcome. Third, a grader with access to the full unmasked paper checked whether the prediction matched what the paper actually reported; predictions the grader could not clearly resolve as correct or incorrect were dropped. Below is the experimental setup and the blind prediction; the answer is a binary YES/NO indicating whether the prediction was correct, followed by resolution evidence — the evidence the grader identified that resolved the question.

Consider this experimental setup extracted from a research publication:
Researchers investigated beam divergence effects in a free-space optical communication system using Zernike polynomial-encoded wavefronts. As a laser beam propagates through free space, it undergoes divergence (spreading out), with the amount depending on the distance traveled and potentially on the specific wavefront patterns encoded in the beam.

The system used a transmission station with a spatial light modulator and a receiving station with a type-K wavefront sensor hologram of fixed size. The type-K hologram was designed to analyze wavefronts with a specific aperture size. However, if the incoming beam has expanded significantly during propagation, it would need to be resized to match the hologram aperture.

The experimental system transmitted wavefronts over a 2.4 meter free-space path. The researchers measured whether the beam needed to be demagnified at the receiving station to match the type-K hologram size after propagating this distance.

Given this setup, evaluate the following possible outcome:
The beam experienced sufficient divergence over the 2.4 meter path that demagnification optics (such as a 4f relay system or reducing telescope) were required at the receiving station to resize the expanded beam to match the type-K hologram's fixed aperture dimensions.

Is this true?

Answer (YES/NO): YES